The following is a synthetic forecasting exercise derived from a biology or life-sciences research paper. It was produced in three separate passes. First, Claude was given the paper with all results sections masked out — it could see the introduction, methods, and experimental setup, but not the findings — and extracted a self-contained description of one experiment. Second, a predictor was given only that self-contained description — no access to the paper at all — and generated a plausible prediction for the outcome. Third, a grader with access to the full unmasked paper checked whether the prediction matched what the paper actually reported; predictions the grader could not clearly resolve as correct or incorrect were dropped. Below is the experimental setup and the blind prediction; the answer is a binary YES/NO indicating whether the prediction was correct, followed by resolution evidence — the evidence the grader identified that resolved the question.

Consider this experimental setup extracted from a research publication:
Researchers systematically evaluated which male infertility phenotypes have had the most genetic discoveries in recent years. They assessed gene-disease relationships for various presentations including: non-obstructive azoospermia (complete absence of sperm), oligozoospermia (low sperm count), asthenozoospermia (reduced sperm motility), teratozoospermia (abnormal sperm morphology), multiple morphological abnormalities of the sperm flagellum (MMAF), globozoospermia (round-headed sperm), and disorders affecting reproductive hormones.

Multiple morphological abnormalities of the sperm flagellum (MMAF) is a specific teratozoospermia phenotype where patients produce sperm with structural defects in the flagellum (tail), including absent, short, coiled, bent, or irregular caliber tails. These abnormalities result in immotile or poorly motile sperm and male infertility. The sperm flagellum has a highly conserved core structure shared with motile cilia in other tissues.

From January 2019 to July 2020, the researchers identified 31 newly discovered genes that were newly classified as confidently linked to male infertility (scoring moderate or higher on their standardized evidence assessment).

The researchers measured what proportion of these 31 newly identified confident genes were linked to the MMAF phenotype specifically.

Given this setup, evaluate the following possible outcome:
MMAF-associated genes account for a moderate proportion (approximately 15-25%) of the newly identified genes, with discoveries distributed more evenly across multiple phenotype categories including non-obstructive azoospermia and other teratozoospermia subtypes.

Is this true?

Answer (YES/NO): NO